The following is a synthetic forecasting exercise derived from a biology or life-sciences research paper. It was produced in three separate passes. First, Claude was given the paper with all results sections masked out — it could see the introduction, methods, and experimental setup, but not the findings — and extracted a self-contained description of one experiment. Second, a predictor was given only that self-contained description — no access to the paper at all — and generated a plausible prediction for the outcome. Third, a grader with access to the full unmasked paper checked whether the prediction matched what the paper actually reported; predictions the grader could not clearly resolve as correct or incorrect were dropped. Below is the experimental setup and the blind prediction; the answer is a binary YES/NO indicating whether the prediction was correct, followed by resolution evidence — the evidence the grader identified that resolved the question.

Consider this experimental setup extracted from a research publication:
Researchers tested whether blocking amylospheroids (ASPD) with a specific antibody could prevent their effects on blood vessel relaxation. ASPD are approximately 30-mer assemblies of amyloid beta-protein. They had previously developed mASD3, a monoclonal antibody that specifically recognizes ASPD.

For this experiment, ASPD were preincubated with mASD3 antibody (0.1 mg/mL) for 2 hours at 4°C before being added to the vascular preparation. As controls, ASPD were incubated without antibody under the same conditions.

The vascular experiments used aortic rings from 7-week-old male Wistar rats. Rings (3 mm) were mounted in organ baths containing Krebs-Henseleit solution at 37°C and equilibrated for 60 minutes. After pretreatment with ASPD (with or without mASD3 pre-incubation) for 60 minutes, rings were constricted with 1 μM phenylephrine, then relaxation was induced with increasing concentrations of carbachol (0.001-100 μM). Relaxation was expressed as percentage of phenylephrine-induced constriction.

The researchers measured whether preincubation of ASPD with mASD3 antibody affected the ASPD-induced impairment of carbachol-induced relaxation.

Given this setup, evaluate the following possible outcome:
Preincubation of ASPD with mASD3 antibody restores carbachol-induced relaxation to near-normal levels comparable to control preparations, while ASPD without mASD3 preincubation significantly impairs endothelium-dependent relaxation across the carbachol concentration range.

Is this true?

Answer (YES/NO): YES